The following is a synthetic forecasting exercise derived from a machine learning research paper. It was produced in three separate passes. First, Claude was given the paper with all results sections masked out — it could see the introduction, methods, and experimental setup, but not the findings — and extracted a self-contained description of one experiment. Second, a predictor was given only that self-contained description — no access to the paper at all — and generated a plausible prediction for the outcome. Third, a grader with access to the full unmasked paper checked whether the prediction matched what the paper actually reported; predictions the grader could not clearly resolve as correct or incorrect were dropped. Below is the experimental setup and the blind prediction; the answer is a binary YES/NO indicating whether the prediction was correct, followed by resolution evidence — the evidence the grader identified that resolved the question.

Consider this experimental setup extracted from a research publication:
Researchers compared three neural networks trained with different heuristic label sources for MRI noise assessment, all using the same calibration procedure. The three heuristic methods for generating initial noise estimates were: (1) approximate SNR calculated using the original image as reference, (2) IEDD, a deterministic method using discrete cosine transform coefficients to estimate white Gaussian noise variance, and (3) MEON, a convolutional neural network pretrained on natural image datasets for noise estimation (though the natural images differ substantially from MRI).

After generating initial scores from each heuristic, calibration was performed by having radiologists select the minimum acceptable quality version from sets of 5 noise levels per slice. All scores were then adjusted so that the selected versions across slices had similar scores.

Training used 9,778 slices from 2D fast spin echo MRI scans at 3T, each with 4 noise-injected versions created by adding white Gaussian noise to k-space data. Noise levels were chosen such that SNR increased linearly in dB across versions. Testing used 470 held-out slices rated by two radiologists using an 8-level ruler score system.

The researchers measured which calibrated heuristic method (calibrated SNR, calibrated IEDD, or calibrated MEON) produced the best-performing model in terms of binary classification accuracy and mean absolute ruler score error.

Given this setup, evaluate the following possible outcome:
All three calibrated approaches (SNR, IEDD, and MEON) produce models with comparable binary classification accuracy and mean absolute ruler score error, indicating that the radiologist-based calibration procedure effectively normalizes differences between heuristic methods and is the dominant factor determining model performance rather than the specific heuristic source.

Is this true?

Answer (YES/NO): NO